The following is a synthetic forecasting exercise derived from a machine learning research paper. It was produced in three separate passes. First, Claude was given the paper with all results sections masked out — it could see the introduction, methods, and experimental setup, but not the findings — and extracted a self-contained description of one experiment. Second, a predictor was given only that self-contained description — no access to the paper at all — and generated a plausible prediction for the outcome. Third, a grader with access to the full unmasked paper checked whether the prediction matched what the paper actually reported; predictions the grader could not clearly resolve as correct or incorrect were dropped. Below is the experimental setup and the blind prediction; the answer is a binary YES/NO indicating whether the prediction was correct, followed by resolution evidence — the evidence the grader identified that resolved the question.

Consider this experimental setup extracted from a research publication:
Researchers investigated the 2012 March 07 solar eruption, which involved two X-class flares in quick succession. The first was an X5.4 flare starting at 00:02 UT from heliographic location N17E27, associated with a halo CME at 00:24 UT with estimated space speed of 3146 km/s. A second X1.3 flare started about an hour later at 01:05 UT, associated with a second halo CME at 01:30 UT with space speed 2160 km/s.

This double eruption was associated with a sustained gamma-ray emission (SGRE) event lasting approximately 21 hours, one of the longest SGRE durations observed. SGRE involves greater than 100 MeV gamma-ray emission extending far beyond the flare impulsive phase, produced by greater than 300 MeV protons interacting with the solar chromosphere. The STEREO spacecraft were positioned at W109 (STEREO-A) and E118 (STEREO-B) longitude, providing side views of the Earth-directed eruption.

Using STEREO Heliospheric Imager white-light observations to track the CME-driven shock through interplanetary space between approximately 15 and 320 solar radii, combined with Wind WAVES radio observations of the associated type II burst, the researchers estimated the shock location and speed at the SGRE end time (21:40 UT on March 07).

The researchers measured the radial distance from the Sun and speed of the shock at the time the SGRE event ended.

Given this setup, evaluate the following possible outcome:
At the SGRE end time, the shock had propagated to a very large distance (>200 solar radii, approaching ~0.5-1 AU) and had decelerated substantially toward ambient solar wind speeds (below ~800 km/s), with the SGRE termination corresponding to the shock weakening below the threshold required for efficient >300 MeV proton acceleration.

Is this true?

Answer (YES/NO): NO